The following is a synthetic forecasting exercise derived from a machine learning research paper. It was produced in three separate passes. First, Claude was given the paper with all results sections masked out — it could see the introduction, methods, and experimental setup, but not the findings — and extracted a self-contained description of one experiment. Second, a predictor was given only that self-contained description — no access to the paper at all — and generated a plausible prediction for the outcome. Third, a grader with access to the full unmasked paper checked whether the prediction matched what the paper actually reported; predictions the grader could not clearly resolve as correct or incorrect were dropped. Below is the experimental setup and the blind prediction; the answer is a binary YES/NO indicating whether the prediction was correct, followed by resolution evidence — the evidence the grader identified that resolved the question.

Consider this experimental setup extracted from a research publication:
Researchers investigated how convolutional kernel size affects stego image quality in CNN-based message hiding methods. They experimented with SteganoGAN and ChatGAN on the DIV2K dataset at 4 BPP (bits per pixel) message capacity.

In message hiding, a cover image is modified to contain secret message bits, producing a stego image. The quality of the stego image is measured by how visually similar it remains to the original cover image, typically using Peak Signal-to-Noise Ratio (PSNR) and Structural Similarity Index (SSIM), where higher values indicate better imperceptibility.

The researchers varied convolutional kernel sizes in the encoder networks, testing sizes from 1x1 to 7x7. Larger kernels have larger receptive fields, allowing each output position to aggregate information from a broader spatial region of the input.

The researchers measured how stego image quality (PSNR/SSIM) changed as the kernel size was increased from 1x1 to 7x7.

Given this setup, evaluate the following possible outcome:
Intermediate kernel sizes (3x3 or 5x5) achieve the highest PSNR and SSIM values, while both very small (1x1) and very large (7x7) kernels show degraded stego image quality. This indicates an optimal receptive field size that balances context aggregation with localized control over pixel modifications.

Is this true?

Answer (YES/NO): NO